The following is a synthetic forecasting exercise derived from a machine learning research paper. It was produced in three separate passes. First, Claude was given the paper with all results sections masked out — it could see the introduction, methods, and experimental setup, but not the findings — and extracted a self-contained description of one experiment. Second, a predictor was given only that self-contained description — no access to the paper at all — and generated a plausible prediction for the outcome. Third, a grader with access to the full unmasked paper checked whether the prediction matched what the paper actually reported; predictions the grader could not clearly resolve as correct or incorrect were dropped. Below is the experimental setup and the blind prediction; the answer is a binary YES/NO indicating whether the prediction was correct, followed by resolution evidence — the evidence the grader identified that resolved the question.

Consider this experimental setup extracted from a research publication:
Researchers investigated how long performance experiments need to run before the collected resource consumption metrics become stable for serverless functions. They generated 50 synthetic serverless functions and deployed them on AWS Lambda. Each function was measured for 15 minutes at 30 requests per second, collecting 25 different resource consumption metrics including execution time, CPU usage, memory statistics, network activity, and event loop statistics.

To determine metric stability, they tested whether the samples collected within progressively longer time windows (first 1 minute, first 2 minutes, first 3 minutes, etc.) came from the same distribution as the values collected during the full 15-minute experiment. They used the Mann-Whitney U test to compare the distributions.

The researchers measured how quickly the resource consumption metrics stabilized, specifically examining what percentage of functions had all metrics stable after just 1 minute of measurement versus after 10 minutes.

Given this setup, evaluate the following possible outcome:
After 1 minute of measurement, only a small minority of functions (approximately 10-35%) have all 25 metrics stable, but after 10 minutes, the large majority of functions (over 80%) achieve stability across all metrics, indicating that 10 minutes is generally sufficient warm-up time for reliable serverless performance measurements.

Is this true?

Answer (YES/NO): NO